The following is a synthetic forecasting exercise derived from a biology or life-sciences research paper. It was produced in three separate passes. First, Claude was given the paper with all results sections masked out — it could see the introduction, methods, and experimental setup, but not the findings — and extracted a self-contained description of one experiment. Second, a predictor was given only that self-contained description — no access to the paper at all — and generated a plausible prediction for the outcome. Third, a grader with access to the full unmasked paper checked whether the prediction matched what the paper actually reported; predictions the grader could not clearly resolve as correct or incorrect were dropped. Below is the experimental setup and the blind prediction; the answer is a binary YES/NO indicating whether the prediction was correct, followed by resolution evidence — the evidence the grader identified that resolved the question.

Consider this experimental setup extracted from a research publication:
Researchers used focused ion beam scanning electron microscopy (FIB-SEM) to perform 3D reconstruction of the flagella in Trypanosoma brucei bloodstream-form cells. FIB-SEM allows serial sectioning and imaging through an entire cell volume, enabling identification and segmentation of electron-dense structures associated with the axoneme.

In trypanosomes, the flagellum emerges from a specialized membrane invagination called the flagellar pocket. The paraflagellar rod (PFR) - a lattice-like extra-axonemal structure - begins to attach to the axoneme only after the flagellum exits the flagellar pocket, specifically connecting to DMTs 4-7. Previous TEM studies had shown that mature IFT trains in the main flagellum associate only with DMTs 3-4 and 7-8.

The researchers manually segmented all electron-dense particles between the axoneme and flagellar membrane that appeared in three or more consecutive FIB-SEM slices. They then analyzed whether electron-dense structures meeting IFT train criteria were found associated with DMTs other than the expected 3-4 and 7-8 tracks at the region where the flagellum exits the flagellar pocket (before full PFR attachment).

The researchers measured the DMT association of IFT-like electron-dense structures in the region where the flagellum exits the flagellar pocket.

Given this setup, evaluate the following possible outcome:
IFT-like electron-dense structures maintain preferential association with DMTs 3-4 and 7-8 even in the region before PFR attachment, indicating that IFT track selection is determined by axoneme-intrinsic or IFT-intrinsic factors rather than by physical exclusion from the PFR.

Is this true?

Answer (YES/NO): NO